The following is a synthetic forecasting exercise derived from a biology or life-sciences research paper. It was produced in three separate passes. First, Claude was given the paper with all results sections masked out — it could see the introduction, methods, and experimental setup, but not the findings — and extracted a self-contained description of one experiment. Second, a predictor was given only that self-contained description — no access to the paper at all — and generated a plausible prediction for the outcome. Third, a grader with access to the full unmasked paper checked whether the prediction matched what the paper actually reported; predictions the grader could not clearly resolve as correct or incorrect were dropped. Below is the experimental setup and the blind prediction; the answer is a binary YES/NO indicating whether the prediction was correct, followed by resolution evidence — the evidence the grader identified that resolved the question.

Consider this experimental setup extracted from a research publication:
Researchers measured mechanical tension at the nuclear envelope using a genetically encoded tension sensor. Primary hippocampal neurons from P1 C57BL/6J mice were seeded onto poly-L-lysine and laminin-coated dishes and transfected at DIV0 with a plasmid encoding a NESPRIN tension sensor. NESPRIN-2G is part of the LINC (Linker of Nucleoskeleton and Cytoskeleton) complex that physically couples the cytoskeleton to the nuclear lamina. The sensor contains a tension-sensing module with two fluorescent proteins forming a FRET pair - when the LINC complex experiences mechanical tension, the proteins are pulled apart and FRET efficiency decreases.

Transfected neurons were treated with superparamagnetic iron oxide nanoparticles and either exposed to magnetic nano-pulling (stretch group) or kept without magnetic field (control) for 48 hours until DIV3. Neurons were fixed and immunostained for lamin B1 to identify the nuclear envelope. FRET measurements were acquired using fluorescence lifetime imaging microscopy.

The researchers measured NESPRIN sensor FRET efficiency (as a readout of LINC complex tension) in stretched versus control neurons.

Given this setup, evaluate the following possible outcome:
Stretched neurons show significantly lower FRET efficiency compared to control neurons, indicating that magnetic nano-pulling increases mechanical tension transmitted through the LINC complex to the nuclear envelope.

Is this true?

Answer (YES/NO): YES